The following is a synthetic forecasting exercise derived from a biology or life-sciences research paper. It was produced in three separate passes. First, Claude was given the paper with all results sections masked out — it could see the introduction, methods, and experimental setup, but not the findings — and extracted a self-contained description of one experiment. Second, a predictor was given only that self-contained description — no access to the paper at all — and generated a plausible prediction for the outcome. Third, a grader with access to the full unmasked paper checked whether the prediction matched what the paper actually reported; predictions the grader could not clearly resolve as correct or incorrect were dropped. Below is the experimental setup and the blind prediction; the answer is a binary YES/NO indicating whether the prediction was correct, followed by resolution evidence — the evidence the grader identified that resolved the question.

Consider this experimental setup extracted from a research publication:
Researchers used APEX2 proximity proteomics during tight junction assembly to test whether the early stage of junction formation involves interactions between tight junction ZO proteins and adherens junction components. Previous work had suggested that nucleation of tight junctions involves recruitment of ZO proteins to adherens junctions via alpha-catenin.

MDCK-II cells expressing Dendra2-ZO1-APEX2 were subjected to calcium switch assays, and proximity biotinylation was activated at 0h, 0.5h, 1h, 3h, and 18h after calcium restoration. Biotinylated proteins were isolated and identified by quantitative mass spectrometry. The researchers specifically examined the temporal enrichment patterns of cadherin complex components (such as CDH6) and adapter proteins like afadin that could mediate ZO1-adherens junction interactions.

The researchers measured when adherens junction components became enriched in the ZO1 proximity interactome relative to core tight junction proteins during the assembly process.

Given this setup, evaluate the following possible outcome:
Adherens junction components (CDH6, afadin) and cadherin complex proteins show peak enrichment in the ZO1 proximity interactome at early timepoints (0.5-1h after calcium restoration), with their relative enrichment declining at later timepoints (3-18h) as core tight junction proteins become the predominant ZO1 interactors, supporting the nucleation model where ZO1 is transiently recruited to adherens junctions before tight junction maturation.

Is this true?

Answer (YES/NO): NO